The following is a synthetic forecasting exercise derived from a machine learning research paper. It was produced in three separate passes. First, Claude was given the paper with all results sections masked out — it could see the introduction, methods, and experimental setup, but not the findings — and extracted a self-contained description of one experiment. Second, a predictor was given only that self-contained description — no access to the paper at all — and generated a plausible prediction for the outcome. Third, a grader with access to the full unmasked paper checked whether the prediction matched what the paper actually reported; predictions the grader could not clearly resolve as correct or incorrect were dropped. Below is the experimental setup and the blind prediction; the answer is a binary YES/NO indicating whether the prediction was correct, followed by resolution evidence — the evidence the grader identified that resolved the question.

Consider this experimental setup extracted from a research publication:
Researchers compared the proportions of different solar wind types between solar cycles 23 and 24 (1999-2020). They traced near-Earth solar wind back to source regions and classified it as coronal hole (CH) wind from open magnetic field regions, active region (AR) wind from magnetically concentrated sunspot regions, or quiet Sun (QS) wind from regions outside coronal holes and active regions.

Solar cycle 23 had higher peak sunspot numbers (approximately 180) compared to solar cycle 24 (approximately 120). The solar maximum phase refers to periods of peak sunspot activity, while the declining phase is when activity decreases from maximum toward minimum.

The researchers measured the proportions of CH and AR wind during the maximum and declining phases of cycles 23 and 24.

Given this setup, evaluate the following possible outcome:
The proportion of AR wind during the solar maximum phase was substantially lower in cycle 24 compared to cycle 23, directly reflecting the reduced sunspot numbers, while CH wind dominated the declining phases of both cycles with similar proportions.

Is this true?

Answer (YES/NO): NO